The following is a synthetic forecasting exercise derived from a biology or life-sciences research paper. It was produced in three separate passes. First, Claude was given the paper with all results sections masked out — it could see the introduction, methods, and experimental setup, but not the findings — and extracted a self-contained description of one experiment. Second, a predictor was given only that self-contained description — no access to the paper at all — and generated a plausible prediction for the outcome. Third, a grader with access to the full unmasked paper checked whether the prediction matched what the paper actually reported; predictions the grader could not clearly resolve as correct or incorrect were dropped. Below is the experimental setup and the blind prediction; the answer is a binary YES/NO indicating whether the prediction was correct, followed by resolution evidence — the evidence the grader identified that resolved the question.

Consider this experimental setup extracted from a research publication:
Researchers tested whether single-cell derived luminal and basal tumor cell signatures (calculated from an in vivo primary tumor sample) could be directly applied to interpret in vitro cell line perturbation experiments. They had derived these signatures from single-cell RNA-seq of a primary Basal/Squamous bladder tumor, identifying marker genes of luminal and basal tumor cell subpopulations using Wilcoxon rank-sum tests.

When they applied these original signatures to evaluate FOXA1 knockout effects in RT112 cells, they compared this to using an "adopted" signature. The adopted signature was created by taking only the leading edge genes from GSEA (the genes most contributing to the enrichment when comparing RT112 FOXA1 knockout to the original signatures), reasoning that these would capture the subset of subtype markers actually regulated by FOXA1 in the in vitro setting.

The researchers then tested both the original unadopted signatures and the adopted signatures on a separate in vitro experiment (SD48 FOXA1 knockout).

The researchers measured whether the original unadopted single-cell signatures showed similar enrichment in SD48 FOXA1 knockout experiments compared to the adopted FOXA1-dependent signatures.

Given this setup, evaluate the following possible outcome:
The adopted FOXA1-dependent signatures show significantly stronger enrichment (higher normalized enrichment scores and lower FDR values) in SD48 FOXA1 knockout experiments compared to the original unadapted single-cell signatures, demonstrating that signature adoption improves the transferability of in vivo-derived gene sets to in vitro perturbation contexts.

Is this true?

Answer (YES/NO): YES